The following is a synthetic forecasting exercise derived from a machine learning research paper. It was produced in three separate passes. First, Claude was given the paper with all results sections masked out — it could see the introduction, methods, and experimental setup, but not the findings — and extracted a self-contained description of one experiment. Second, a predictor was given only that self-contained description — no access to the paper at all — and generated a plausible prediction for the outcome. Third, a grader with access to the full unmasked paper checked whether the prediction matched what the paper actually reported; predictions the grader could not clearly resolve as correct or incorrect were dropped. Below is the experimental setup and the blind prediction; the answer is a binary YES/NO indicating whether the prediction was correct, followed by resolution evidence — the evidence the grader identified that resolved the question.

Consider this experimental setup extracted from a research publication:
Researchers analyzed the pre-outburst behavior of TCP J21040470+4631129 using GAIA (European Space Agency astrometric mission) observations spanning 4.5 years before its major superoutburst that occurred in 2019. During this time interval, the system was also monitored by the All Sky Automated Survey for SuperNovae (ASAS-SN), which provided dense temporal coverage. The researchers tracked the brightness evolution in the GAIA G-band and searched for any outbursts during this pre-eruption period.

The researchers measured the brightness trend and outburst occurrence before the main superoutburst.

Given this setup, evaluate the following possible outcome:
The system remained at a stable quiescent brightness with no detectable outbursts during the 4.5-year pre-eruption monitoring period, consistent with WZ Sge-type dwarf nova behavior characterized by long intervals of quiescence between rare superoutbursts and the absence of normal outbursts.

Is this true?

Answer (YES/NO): NO